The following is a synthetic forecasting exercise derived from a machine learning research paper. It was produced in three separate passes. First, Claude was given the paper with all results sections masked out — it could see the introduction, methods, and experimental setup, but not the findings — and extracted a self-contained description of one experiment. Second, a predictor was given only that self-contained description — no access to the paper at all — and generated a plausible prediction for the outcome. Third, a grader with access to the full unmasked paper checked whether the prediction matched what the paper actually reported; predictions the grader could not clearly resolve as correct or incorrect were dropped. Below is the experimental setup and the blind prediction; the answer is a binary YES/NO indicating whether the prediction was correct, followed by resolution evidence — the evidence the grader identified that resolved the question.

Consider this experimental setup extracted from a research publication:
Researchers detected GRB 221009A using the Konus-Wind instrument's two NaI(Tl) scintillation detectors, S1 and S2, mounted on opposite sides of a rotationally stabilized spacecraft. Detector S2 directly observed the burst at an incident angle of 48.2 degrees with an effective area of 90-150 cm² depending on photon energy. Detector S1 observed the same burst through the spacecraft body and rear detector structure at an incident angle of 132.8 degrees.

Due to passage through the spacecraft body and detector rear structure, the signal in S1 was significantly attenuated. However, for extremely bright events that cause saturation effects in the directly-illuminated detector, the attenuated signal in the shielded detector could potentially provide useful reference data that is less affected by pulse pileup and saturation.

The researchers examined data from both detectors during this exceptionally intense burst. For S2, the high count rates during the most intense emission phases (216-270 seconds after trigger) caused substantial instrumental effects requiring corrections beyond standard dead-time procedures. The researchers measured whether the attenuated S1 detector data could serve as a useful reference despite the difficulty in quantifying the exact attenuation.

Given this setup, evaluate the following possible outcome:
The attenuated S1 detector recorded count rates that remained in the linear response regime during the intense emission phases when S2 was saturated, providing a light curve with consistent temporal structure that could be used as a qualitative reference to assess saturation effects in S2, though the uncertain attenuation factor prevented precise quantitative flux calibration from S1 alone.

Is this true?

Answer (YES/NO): YES